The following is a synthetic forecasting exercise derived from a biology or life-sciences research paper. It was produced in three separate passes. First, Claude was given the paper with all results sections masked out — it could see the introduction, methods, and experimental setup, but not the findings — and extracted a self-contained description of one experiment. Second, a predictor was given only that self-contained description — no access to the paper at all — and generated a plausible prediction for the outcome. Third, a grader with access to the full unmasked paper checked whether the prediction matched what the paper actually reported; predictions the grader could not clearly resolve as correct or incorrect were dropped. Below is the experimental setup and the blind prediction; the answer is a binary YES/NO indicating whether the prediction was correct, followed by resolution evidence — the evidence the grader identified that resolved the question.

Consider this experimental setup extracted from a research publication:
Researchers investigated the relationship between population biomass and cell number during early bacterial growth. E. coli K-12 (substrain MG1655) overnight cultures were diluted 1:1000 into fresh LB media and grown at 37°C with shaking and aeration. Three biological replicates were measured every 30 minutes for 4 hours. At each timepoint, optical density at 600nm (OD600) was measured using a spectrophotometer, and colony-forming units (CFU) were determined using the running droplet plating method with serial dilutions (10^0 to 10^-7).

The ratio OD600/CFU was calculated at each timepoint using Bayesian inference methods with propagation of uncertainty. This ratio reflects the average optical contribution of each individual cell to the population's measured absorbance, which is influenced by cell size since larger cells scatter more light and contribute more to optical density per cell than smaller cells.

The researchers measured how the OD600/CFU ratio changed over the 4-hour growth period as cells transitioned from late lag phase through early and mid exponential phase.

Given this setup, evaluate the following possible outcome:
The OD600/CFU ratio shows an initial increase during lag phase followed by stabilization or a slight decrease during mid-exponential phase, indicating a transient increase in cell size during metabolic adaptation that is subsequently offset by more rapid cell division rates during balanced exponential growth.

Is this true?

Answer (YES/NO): NO